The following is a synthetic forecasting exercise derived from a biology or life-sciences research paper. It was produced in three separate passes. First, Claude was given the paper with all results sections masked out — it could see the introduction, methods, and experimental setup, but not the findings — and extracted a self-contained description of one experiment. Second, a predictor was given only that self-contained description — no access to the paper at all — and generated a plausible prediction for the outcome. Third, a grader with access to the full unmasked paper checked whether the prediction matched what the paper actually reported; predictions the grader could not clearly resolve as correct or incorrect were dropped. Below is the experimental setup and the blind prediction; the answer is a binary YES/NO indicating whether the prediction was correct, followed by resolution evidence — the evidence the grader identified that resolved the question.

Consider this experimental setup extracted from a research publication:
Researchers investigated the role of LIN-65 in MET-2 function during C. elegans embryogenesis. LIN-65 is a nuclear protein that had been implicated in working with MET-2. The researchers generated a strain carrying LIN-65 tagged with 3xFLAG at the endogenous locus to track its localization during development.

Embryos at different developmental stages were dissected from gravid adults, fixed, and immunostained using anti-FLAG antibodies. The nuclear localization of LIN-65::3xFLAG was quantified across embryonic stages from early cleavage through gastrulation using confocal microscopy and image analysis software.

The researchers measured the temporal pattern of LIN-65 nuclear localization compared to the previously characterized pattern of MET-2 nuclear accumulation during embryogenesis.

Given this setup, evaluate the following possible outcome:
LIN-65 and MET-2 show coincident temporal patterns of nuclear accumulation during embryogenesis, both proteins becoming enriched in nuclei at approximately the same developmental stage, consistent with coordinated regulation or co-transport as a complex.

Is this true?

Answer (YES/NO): YES